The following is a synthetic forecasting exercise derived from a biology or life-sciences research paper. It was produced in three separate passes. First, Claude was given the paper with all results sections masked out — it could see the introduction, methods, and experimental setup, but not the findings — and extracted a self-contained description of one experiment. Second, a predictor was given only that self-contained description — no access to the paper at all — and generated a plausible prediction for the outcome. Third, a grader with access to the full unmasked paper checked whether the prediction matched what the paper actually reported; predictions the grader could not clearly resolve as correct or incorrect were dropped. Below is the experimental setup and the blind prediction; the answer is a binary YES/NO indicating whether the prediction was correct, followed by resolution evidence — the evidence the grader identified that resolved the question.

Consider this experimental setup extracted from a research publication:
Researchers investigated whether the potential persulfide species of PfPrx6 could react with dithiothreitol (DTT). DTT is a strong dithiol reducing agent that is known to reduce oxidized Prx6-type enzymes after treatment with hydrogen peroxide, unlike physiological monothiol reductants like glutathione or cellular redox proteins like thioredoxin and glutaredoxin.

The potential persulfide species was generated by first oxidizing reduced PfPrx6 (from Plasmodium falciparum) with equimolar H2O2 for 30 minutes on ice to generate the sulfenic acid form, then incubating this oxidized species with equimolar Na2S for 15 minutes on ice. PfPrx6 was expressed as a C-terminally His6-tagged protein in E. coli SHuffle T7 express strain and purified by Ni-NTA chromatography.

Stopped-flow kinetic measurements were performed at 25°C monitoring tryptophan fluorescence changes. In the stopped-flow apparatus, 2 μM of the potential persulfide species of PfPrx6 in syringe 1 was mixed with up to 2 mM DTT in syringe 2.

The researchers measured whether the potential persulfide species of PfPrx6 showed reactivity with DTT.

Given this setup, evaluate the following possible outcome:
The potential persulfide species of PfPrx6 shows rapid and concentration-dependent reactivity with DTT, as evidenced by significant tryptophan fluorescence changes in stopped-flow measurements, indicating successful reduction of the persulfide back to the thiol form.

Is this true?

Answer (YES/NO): NO